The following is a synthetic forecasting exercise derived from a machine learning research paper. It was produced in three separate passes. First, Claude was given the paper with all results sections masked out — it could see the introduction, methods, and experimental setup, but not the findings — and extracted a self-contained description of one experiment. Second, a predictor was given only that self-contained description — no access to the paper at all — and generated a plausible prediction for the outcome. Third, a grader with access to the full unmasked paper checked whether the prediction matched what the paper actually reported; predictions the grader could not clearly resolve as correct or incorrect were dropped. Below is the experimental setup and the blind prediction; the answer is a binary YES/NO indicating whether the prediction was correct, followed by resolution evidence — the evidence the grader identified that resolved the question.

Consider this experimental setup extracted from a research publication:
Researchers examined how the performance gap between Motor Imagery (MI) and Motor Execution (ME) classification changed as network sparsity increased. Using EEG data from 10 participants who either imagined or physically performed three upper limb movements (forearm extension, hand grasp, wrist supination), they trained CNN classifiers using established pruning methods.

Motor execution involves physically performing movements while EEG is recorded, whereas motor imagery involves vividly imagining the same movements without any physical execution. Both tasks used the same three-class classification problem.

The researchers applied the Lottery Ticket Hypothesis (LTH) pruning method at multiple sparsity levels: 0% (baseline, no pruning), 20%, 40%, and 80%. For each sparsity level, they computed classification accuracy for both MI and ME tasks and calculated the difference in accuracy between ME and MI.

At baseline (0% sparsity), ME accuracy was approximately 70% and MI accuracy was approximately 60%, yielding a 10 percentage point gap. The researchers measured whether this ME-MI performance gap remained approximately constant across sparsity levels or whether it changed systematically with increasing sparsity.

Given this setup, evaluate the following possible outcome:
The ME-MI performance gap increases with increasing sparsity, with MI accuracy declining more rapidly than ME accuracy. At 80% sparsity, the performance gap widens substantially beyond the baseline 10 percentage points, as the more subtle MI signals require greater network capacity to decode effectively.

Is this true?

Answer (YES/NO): NO